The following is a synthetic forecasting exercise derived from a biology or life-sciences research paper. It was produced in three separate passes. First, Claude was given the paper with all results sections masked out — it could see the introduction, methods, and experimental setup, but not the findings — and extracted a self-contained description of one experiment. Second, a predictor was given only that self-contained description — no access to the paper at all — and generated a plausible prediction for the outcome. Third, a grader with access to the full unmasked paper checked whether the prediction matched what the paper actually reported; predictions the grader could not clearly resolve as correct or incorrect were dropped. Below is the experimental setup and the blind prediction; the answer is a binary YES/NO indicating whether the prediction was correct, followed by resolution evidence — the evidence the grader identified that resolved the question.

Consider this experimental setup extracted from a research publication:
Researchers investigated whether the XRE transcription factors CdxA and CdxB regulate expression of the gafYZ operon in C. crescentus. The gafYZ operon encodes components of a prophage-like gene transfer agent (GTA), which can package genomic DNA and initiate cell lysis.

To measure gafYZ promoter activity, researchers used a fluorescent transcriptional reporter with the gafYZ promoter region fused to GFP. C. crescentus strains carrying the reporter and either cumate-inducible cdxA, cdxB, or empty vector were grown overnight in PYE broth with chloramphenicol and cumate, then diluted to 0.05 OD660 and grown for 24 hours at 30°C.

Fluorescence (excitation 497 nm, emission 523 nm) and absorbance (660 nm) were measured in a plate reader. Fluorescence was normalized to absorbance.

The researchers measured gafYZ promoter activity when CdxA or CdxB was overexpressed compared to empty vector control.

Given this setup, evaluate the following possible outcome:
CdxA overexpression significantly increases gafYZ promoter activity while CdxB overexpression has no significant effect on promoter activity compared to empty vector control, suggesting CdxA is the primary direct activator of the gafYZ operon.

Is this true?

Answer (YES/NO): NO